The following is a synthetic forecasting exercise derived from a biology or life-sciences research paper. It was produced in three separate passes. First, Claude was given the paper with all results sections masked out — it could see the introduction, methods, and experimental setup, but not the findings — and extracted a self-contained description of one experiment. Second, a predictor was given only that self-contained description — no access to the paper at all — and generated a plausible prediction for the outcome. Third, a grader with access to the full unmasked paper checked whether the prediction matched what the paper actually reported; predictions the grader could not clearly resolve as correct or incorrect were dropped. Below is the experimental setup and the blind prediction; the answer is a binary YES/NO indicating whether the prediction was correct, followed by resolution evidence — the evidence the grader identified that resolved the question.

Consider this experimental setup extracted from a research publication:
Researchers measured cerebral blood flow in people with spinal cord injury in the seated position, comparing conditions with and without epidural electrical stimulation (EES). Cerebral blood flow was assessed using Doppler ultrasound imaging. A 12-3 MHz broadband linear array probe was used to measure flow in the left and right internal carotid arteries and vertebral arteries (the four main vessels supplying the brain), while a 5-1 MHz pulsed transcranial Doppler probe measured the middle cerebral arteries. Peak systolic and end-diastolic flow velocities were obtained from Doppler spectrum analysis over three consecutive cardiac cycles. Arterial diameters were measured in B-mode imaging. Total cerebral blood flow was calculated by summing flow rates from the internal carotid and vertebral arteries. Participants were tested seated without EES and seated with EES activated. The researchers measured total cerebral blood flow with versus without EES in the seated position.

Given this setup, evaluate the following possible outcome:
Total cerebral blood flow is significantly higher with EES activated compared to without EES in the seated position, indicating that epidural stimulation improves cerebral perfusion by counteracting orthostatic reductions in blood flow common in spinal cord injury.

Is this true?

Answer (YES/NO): YES